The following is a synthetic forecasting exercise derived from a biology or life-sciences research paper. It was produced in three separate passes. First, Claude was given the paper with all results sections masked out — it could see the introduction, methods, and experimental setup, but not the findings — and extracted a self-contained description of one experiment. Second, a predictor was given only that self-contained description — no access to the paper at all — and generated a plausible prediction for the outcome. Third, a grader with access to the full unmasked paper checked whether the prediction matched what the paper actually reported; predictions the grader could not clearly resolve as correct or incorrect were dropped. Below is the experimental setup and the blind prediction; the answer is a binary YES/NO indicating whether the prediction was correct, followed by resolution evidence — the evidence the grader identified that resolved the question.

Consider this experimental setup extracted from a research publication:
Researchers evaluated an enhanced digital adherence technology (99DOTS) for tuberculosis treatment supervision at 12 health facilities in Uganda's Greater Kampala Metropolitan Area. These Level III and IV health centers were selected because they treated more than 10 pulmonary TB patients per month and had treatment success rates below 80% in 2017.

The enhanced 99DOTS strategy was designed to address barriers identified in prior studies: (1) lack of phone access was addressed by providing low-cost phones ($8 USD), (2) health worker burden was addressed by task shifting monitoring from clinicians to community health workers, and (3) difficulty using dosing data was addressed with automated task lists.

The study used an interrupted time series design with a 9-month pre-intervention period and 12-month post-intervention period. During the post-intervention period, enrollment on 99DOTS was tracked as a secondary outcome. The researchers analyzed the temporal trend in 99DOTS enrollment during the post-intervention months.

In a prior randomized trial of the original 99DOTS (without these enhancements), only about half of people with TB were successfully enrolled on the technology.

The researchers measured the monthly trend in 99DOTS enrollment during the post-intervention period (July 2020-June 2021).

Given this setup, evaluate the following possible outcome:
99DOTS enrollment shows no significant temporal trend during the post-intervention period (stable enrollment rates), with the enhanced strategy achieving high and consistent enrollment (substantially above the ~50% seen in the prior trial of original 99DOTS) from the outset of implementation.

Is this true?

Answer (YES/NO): NO